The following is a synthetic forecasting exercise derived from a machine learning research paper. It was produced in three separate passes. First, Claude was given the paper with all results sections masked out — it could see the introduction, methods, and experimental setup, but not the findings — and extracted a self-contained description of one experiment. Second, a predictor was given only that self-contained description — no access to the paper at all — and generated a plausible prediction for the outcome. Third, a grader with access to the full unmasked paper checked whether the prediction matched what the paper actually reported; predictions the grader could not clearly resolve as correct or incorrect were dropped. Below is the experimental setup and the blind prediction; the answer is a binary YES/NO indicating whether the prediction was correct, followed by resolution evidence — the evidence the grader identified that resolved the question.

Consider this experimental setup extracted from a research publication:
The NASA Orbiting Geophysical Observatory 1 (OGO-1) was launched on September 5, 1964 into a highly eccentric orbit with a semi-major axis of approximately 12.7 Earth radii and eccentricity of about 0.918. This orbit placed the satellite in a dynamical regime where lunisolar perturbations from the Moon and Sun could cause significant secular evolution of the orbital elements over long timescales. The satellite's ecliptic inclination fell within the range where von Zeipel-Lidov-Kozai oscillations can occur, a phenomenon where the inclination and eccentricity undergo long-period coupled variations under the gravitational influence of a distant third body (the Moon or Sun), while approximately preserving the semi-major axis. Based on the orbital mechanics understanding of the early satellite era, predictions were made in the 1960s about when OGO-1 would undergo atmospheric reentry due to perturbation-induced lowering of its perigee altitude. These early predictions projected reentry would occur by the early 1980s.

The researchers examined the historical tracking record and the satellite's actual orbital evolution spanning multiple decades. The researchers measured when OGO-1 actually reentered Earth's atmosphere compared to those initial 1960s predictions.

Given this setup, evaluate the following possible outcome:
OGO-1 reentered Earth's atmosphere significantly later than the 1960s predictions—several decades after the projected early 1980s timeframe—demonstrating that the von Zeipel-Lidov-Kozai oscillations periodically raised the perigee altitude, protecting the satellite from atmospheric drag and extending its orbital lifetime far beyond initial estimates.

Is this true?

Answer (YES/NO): YES